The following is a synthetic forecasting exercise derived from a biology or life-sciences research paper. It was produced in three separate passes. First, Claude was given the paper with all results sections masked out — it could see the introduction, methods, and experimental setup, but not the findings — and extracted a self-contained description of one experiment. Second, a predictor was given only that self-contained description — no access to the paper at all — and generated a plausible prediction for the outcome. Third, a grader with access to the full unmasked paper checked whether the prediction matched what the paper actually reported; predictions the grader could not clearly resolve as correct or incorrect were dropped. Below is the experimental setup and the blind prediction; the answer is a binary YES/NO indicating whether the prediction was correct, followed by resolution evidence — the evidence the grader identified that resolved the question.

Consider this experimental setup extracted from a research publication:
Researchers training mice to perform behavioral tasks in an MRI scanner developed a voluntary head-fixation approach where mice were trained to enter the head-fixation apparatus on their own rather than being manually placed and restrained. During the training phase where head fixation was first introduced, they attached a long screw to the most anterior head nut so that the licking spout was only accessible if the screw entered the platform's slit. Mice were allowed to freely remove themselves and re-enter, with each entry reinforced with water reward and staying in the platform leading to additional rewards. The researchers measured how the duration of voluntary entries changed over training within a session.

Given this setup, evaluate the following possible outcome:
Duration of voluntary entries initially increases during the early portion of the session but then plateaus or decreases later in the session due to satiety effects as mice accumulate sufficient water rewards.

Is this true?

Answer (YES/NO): NO